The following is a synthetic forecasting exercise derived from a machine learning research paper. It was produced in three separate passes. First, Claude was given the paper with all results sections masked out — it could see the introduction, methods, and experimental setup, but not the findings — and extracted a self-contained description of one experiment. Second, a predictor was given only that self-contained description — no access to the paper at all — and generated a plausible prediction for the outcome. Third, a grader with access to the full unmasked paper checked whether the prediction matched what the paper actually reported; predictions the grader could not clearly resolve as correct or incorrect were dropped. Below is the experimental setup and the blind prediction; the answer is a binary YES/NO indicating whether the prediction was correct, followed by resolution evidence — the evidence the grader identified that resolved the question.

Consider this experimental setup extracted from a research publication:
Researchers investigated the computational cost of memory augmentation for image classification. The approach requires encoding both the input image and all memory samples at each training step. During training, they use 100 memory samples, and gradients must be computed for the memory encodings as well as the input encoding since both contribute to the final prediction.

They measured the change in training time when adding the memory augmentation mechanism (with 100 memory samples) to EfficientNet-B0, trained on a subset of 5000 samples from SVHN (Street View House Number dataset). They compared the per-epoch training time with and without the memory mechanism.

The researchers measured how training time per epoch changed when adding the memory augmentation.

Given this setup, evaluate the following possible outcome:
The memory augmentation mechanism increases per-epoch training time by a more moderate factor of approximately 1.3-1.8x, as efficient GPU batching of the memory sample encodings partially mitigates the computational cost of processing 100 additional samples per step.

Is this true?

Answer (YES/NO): NO